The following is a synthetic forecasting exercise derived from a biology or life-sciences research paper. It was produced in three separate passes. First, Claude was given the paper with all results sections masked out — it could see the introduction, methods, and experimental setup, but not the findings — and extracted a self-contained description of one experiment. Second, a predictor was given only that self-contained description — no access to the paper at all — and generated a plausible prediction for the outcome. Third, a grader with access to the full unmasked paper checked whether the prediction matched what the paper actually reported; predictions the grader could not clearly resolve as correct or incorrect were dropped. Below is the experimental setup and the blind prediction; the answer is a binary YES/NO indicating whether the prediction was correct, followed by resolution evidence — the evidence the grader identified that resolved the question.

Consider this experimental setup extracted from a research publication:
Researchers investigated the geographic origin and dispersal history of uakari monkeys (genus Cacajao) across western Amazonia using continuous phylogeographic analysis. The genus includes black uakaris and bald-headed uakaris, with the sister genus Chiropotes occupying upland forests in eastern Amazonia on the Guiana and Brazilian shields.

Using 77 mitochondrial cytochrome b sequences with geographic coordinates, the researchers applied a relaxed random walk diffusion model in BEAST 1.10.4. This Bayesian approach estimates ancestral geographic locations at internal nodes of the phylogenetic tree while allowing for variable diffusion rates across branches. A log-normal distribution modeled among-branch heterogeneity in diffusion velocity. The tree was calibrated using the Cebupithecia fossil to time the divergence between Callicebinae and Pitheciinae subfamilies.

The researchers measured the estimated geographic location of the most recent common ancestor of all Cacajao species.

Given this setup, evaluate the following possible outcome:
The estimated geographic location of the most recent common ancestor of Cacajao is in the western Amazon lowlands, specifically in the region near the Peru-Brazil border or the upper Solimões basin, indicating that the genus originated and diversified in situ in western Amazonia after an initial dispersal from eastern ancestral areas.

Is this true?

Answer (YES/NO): NO